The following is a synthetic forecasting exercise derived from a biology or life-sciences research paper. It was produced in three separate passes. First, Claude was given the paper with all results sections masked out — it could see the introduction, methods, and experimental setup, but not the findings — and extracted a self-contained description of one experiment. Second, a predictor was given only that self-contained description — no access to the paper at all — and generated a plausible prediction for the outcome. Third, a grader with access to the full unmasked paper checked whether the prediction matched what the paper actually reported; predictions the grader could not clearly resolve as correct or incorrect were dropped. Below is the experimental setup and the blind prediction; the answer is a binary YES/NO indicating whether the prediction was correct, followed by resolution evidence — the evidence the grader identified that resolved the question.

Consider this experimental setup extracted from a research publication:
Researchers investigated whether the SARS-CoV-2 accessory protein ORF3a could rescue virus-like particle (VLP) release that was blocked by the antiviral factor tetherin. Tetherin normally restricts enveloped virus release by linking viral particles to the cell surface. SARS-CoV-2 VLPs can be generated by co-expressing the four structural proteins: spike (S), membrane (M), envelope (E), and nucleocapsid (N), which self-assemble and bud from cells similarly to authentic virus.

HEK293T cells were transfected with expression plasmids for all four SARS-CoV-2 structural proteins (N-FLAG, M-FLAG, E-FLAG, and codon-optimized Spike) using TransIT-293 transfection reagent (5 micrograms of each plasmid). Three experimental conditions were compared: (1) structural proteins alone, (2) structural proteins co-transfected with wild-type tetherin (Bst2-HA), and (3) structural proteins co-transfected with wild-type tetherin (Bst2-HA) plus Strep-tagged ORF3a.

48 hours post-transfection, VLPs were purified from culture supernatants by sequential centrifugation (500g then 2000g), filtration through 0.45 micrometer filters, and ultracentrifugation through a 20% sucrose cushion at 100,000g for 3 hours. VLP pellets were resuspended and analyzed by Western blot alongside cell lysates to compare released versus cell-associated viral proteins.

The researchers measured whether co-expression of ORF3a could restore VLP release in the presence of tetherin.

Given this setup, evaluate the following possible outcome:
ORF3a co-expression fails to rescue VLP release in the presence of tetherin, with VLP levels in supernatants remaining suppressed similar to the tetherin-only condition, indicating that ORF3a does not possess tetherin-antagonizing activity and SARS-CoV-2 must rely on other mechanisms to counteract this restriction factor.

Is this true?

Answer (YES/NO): NO